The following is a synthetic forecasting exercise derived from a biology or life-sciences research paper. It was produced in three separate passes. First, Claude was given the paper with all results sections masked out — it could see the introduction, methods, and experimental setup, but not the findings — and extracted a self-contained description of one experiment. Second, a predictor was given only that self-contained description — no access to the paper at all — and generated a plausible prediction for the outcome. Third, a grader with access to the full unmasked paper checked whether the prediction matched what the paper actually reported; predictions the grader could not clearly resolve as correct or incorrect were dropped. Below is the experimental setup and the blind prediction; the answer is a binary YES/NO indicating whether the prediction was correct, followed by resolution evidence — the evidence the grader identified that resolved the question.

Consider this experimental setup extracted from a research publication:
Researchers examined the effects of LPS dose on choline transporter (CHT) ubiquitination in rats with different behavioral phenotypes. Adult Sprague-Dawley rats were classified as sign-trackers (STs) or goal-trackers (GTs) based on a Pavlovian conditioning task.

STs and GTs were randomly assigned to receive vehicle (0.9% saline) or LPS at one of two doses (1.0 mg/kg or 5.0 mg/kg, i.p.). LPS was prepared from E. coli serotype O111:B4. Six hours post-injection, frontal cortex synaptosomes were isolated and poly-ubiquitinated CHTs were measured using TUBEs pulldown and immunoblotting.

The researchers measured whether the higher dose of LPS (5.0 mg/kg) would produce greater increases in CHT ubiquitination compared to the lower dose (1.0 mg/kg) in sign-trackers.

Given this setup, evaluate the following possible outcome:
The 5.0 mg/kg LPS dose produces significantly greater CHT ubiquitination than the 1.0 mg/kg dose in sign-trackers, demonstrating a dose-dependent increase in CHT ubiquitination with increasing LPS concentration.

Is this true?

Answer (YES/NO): NO